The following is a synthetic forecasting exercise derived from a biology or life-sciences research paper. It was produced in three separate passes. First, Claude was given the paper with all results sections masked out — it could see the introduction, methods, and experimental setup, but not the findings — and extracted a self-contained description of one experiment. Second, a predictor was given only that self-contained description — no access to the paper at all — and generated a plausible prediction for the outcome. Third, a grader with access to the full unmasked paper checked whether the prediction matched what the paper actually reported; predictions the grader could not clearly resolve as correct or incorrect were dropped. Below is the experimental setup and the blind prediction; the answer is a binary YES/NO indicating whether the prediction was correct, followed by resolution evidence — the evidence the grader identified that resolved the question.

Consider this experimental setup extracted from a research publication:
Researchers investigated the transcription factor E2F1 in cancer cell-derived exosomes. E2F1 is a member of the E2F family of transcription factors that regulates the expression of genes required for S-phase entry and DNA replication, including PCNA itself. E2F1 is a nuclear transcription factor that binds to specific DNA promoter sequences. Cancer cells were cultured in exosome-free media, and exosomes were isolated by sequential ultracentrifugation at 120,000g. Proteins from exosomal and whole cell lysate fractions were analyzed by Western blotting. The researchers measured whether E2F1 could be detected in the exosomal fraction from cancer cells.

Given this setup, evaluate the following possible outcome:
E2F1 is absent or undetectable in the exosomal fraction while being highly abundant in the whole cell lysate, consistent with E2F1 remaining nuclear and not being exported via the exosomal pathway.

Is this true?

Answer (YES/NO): YES